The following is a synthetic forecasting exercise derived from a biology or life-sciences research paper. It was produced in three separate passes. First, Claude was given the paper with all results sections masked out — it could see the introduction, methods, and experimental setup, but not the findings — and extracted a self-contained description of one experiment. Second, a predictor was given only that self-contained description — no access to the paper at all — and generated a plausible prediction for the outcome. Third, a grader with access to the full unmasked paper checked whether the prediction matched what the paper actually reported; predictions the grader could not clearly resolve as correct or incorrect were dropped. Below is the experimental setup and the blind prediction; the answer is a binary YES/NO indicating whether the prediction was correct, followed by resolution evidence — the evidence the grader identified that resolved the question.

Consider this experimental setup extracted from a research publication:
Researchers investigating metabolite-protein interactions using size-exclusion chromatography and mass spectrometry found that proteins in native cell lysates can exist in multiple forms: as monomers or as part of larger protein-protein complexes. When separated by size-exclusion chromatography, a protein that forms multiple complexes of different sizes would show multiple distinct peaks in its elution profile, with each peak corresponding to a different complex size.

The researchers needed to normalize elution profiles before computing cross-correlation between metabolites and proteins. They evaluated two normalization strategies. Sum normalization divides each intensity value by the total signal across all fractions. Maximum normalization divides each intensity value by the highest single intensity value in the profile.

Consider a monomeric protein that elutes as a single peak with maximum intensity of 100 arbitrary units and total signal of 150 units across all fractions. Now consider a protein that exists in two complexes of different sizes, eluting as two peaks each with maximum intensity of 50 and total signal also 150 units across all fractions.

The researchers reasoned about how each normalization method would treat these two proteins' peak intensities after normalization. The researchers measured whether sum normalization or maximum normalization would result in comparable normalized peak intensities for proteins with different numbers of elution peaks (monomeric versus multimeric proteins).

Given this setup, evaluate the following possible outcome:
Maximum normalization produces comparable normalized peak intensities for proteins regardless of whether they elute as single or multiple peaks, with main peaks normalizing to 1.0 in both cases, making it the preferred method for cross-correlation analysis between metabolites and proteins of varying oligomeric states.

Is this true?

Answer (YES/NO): YES